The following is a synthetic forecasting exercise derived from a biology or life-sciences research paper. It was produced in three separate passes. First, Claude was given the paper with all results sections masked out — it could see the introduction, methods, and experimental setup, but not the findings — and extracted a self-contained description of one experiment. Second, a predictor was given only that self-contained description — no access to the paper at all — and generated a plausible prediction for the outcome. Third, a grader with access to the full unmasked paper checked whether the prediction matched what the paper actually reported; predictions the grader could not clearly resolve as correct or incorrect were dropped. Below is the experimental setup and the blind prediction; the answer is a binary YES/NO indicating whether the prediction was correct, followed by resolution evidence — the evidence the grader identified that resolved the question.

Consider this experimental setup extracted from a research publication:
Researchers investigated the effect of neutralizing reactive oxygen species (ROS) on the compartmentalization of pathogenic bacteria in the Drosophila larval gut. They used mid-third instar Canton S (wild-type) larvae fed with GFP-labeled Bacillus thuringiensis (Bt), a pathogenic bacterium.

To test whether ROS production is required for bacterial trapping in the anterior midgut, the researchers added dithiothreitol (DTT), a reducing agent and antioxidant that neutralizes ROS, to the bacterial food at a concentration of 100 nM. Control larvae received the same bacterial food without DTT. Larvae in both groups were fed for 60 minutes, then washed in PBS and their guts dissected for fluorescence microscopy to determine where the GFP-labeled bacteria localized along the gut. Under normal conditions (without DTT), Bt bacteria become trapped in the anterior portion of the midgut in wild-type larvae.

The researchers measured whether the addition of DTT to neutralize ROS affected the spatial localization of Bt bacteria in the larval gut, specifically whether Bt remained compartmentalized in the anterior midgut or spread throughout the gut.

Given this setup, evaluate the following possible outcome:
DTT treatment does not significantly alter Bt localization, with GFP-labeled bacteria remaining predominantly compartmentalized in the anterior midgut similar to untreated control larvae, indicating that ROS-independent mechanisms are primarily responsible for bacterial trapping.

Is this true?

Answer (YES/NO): NO